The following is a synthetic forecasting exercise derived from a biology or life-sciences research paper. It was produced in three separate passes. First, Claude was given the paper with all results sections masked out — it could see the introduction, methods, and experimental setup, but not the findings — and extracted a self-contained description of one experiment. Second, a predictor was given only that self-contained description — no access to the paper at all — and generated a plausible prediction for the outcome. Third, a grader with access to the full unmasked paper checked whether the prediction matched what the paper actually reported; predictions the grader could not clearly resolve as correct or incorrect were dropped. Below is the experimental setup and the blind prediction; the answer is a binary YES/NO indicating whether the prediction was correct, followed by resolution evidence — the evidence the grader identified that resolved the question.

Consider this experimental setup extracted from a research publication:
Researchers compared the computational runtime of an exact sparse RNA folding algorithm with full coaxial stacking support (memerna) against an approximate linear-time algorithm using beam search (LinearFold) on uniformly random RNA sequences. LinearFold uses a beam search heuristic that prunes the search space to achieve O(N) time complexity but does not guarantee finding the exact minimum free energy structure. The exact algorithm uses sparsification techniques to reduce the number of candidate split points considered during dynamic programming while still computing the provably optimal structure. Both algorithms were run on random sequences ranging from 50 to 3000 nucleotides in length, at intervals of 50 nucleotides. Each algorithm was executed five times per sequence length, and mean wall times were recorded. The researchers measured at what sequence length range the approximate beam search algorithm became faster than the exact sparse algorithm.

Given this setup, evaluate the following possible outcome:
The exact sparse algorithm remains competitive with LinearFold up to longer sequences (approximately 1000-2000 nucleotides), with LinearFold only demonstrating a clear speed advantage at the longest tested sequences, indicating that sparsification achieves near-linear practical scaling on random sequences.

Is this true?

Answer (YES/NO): YES